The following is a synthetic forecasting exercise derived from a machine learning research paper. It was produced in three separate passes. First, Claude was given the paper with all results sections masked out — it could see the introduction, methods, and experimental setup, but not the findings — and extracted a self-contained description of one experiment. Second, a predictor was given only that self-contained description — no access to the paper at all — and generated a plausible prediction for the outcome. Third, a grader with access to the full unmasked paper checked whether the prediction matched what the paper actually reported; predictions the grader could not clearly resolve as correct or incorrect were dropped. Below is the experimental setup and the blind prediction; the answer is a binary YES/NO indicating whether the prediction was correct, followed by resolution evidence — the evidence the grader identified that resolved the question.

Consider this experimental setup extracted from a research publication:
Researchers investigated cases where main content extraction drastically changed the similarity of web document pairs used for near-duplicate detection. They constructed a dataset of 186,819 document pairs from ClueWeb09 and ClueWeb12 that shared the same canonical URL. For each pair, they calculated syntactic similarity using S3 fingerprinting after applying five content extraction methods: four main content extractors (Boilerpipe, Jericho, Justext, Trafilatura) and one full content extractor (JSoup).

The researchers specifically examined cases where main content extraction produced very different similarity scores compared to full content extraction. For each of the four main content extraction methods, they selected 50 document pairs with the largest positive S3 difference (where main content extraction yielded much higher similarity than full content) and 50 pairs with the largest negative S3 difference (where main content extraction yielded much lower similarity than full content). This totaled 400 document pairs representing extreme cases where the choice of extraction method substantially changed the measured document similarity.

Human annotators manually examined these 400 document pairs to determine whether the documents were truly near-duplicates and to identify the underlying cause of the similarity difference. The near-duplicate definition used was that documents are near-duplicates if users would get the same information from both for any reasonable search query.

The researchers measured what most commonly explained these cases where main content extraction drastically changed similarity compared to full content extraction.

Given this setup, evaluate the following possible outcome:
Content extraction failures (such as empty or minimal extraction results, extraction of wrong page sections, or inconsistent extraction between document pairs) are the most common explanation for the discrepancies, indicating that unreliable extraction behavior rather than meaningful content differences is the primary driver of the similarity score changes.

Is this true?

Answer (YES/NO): YES